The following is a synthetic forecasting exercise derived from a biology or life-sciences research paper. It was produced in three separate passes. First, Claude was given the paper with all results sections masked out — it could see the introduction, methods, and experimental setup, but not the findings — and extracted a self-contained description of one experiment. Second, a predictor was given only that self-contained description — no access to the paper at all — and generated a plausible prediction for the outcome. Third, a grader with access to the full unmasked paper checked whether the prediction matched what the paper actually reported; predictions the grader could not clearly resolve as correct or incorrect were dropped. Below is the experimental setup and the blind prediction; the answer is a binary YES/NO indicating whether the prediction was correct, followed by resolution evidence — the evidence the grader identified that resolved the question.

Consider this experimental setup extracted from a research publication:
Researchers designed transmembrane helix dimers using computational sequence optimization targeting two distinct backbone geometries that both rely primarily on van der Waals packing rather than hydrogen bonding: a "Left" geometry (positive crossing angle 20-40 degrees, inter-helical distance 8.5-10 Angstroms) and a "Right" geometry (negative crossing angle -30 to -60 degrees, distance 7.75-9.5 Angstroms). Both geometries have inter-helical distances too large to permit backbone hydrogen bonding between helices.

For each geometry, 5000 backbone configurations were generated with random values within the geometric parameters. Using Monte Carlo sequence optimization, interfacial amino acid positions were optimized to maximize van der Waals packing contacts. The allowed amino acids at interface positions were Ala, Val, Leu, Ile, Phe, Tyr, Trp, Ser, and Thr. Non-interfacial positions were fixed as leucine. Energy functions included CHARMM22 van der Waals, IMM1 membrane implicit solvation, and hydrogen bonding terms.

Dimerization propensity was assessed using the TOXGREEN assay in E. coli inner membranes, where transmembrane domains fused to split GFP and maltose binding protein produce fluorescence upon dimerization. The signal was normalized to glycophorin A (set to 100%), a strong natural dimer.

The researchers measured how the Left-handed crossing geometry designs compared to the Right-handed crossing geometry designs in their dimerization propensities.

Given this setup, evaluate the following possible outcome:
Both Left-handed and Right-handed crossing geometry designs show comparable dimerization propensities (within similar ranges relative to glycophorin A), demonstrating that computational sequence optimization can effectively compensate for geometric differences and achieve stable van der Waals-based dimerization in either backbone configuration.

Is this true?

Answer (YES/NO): NO